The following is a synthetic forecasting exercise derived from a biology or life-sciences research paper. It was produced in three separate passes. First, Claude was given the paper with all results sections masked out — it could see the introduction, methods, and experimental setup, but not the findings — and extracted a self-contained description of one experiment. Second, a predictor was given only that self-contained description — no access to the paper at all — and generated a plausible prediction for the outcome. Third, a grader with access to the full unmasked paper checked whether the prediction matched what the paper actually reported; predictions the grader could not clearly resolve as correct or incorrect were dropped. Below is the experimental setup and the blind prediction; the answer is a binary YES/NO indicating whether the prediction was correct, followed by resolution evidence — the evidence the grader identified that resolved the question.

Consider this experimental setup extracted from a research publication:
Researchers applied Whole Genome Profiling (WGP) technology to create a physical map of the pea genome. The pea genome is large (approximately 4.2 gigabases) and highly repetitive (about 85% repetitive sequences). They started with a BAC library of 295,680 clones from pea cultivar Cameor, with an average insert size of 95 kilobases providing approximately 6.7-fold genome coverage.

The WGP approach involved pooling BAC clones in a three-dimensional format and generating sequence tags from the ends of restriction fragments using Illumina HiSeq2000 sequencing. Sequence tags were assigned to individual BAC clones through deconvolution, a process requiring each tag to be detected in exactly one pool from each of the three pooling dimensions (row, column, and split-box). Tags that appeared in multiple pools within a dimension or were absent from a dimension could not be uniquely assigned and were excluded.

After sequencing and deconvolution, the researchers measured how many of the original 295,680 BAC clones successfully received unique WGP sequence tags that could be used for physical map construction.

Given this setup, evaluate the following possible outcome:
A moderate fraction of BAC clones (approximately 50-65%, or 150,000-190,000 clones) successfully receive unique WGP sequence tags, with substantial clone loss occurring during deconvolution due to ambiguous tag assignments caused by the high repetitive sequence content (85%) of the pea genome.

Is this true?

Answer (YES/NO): NO